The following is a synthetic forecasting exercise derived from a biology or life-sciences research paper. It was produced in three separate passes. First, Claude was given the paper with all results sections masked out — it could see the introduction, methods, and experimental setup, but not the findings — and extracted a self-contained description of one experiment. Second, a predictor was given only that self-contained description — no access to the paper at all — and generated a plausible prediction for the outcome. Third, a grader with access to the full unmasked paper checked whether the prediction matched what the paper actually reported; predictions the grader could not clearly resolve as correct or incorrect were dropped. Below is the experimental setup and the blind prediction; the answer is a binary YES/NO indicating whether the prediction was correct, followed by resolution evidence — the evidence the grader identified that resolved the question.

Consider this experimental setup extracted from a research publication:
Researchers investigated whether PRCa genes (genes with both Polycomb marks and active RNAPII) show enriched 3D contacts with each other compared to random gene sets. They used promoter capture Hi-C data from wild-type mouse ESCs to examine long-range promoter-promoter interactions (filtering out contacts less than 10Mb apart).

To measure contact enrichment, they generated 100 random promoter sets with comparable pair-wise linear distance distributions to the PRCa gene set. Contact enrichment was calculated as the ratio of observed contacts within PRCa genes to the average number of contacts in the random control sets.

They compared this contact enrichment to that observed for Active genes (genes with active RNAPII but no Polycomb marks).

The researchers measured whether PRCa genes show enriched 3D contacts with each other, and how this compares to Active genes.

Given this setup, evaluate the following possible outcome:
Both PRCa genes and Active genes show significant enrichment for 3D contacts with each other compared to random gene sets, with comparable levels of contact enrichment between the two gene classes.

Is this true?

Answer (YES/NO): NO